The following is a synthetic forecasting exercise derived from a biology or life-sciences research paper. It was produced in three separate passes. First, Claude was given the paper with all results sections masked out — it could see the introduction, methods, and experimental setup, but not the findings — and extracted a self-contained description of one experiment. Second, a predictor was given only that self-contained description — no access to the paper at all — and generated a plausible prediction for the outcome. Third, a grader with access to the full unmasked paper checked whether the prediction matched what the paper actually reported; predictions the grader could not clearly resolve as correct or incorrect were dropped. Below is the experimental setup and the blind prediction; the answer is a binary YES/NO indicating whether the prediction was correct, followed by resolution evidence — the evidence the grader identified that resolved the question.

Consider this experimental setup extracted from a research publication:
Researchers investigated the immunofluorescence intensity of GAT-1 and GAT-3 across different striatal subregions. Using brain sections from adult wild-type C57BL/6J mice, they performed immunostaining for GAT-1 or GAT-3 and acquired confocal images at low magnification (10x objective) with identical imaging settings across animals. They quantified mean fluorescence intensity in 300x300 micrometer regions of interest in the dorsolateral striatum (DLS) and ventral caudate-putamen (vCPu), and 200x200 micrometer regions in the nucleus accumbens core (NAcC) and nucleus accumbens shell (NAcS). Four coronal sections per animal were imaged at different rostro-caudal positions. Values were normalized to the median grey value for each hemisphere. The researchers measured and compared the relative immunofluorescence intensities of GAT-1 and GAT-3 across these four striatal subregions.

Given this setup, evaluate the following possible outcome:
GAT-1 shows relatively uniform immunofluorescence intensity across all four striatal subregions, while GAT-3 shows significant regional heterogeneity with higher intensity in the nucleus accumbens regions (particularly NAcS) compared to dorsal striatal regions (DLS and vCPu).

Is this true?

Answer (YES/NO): NO